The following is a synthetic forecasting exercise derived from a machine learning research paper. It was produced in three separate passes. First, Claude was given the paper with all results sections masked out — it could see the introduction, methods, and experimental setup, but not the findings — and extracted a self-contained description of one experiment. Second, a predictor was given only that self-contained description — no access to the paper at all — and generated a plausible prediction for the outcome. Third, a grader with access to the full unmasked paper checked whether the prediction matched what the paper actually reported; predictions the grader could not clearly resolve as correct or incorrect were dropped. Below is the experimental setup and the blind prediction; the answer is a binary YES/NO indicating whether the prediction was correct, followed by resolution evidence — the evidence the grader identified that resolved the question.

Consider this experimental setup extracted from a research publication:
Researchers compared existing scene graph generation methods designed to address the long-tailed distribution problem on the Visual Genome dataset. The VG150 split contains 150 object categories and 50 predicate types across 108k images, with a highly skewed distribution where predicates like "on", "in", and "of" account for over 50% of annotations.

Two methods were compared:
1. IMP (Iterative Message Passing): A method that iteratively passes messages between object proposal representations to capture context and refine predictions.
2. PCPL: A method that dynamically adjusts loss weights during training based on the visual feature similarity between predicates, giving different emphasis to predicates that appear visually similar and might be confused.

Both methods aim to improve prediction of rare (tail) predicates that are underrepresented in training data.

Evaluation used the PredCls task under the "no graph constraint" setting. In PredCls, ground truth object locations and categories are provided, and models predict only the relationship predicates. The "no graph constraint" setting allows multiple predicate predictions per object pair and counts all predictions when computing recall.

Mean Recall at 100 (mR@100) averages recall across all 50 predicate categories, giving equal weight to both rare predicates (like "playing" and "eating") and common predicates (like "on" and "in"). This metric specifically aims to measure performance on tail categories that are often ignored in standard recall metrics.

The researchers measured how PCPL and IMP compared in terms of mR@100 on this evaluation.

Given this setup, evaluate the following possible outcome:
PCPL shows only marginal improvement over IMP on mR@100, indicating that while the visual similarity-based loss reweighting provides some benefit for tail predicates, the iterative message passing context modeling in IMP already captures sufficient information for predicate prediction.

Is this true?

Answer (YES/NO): NO